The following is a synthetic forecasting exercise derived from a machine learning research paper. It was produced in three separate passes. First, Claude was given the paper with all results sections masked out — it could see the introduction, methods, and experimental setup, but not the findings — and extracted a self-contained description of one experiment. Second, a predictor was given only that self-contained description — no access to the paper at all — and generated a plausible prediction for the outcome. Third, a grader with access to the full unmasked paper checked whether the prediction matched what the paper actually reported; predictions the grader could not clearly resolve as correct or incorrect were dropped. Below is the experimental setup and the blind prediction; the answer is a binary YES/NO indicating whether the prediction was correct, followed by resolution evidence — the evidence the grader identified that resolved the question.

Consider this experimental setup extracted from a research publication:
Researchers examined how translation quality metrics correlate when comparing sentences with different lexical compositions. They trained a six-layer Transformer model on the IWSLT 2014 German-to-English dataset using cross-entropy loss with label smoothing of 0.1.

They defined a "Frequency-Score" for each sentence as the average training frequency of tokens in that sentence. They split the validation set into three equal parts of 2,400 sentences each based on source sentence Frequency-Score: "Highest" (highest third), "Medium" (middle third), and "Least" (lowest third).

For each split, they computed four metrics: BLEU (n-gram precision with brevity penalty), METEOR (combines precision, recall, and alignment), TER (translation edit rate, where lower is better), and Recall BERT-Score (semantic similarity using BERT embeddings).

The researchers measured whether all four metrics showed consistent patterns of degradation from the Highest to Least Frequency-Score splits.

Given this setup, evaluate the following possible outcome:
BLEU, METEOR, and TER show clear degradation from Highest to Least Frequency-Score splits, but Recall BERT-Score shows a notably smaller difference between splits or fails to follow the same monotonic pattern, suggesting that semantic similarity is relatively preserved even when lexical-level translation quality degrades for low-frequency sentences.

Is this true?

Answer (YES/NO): NO